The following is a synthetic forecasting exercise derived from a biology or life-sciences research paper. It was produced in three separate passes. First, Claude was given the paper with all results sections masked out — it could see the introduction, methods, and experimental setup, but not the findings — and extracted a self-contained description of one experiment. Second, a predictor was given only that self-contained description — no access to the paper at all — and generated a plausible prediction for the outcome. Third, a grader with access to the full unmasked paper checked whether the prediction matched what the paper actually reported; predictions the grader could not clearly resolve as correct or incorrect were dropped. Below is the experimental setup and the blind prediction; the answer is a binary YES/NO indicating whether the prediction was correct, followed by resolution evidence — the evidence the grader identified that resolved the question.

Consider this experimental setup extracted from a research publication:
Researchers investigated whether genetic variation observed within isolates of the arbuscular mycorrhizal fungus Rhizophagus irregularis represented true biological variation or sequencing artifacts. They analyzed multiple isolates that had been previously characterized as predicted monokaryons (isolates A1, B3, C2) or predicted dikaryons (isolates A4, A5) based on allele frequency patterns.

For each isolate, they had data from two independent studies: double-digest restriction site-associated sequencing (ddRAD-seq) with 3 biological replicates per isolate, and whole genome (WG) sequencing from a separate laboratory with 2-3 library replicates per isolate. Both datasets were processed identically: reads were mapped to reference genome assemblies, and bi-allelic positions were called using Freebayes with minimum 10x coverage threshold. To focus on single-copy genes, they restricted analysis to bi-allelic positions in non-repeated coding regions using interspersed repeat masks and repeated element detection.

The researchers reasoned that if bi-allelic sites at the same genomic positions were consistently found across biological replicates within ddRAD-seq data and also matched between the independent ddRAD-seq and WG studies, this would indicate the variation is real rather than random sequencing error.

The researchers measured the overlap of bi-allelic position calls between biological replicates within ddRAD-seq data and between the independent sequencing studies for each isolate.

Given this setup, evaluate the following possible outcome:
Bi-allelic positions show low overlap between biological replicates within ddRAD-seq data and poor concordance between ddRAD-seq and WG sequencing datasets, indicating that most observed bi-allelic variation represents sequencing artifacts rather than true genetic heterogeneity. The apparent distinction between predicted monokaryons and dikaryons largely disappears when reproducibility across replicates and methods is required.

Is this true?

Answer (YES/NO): NO